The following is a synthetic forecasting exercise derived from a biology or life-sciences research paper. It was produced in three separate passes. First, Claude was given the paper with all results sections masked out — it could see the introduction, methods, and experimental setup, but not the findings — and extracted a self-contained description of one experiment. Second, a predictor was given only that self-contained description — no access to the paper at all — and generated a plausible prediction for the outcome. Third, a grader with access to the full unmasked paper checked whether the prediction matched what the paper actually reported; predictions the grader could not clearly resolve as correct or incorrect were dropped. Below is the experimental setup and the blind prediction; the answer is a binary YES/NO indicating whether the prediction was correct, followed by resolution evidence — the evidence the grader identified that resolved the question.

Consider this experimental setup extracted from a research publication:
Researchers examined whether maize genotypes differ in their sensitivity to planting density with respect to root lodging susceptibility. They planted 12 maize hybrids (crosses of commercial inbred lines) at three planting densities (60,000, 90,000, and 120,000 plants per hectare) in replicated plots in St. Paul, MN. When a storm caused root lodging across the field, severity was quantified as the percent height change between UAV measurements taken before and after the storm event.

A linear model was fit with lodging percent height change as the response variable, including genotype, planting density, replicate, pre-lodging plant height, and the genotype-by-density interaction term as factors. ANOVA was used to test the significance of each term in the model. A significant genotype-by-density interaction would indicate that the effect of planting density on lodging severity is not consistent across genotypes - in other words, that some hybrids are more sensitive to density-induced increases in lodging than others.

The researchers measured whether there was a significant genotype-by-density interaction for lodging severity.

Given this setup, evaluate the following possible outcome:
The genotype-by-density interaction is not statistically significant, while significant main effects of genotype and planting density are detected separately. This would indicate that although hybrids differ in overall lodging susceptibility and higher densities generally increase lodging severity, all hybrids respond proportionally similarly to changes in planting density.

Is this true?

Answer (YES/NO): YES